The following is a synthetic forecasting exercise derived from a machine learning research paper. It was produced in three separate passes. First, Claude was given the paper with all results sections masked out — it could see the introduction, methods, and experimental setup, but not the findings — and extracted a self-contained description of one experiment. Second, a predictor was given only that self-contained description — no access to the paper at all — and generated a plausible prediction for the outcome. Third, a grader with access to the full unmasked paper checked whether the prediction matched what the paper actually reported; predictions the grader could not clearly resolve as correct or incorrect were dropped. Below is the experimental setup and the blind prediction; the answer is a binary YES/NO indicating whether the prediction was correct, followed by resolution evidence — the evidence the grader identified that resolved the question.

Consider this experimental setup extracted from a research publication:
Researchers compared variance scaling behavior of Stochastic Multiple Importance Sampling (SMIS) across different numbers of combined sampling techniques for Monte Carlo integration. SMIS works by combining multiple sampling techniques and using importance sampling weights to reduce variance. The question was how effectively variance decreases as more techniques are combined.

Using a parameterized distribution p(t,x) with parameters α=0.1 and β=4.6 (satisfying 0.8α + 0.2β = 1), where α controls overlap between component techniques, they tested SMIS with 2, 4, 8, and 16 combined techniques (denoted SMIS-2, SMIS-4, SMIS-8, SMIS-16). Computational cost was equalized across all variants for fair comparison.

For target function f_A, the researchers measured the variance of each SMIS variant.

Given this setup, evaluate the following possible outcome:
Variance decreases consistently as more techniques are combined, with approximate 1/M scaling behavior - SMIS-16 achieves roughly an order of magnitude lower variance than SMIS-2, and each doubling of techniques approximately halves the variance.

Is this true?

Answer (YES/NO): NO